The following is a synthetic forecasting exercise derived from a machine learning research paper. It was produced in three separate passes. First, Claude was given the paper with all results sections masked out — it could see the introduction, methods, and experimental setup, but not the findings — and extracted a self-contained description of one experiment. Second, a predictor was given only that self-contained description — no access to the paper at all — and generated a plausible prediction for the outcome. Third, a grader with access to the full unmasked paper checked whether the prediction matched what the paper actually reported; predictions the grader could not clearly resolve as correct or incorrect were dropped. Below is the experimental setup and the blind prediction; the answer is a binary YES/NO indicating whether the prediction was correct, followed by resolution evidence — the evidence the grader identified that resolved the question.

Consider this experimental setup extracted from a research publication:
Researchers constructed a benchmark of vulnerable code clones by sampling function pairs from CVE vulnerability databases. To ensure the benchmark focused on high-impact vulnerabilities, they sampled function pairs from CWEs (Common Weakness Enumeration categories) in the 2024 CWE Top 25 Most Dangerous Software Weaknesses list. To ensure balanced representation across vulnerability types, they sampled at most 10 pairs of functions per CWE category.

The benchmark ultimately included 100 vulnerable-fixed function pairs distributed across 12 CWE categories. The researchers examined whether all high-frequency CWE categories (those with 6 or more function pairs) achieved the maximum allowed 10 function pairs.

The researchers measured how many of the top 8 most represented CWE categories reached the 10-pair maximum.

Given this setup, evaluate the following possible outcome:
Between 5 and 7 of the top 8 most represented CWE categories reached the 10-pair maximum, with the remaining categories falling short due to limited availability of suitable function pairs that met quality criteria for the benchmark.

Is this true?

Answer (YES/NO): NO